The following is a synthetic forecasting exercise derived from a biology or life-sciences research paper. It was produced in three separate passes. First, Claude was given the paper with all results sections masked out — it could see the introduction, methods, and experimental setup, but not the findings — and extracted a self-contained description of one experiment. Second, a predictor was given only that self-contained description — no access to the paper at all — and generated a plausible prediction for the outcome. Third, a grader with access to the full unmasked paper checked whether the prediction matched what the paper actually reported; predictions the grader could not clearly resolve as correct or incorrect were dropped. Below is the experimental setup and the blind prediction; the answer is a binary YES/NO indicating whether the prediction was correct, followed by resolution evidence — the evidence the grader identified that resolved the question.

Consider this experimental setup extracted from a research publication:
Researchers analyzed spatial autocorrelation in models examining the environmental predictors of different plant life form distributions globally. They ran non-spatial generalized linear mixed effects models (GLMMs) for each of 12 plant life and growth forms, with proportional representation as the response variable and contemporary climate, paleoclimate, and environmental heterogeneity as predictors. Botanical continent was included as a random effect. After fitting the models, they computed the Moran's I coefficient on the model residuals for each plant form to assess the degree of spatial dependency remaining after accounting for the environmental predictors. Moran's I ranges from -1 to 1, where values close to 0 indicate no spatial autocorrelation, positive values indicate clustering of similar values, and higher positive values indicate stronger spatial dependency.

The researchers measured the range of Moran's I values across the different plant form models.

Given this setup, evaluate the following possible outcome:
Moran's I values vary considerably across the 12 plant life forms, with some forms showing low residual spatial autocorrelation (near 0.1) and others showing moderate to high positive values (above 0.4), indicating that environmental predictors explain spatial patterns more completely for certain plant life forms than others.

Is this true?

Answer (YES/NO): NO